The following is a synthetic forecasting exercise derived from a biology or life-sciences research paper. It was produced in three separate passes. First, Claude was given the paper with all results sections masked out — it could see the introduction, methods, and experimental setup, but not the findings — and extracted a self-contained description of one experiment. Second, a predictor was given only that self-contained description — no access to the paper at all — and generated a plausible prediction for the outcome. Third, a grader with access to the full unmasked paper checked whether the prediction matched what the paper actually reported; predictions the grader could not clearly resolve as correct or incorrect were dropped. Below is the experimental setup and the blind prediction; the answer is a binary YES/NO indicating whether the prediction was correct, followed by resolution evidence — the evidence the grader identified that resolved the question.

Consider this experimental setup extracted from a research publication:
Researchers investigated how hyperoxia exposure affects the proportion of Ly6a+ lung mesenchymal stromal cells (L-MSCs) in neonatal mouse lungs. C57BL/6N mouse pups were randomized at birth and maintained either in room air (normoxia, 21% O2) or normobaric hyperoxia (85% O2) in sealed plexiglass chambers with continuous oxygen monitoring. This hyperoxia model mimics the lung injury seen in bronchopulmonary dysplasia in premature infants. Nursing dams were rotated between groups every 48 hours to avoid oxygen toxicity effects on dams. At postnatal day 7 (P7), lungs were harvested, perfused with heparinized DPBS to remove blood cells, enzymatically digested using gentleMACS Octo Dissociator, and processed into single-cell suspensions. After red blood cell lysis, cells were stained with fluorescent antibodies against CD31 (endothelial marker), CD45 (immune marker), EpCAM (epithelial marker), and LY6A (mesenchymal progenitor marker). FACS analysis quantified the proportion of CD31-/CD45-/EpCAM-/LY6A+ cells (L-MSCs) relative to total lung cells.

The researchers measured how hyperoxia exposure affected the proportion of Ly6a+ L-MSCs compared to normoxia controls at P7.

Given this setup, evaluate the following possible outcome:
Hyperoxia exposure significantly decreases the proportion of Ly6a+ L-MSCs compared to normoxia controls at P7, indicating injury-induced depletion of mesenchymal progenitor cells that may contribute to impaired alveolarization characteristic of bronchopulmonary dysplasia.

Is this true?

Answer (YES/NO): NO